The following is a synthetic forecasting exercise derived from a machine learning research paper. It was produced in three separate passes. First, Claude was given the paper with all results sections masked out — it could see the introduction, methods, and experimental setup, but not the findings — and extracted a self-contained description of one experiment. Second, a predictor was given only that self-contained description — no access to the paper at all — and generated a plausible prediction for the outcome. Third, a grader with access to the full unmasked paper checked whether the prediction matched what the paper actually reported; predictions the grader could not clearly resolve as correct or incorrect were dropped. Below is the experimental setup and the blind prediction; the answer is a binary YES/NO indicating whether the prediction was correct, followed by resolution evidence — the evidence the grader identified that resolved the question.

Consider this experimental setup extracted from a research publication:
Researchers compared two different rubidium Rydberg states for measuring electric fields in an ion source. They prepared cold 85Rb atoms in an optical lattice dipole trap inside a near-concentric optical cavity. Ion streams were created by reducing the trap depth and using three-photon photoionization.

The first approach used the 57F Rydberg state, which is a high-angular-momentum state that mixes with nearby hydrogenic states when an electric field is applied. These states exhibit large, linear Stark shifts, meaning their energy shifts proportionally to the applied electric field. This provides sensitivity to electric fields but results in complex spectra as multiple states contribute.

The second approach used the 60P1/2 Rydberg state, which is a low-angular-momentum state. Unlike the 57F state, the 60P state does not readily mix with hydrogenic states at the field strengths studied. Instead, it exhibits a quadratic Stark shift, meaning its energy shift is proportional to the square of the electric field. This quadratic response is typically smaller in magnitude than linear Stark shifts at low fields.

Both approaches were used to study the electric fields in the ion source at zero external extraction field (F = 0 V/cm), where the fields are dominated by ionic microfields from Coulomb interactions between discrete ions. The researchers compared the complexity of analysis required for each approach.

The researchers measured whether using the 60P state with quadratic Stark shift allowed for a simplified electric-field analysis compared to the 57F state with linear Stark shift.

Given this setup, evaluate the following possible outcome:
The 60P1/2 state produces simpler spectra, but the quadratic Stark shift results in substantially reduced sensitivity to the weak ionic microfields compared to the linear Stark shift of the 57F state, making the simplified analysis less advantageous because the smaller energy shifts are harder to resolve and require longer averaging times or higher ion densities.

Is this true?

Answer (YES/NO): NO